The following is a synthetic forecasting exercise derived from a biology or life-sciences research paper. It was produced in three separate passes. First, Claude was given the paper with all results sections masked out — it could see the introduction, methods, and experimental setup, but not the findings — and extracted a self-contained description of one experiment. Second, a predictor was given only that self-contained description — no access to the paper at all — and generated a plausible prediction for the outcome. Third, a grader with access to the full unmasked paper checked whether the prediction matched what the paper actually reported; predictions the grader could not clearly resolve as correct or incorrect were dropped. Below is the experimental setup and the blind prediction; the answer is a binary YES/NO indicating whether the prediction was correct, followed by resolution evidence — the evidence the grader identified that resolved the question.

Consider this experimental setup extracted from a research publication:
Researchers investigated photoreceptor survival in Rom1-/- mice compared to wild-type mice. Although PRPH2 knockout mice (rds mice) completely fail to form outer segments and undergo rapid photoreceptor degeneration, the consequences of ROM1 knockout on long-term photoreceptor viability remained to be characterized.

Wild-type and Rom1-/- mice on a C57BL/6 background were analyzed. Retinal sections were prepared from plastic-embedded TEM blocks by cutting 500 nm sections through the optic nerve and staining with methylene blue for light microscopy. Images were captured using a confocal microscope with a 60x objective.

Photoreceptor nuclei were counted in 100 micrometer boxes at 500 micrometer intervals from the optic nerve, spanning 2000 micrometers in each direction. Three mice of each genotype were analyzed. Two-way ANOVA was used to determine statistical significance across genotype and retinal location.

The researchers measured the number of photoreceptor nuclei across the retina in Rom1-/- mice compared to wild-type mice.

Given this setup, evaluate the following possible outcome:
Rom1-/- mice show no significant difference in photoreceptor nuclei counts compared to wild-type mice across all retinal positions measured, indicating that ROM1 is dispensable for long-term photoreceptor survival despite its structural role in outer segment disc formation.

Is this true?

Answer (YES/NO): NO